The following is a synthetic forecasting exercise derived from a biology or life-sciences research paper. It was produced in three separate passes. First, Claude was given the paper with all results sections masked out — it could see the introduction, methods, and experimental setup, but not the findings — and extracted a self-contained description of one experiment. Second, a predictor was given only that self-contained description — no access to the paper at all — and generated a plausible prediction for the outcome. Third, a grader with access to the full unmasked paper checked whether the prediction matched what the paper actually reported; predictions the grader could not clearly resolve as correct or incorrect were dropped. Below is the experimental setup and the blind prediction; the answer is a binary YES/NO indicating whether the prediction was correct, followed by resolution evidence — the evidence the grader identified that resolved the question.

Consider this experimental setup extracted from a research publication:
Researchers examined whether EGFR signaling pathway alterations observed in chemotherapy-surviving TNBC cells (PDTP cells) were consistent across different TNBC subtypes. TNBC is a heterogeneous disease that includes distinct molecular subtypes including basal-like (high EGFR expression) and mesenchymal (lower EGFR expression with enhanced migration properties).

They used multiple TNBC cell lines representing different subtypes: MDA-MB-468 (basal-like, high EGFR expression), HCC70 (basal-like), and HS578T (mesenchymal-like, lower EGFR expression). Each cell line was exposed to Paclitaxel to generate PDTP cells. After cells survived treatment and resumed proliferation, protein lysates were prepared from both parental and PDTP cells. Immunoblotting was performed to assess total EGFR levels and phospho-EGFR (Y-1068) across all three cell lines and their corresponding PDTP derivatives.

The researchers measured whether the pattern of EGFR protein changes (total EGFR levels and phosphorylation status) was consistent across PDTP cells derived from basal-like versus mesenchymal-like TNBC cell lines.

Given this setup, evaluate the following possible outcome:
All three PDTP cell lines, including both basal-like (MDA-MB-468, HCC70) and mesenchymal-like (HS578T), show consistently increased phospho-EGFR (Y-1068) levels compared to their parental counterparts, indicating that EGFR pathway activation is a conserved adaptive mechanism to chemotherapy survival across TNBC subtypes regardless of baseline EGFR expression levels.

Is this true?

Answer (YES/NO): YES